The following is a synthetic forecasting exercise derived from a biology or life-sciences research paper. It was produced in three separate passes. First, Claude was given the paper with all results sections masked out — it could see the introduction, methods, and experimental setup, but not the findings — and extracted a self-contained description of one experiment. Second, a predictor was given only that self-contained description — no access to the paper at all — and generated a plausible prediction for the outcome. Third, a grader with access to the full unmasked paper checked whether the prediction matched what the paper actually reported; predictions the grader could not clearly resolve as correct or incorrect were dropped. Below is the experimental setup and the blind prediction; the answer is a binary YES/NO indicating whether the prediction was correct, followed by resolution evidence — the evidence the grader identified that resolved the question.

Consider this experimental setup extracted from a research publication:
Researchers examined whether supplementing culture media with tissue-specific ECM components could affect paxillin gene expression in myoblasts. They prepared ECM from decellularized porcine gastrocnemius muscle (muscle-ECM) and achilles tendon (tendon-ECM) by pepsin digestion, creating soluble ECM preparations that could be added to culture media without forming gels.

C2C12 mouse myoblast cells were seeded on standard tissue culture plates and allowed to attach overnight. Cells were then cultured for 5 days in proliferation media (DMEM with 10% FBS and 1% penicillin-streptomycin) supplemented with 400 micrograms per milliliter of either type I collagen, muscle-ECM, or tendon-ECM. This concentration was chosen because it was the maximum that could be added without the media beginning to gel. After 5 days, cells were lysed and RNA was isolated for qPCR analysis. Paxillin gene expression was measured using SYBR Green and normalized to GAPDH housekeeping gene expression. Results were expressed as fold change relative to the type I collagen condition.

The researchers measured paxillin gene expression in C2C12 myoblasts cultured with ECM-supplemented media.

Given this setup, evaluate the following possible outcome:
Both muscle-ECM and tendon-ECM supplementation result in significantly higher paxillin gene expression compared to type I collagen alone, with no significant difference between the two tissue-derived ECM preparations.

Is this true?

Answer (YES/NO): NO